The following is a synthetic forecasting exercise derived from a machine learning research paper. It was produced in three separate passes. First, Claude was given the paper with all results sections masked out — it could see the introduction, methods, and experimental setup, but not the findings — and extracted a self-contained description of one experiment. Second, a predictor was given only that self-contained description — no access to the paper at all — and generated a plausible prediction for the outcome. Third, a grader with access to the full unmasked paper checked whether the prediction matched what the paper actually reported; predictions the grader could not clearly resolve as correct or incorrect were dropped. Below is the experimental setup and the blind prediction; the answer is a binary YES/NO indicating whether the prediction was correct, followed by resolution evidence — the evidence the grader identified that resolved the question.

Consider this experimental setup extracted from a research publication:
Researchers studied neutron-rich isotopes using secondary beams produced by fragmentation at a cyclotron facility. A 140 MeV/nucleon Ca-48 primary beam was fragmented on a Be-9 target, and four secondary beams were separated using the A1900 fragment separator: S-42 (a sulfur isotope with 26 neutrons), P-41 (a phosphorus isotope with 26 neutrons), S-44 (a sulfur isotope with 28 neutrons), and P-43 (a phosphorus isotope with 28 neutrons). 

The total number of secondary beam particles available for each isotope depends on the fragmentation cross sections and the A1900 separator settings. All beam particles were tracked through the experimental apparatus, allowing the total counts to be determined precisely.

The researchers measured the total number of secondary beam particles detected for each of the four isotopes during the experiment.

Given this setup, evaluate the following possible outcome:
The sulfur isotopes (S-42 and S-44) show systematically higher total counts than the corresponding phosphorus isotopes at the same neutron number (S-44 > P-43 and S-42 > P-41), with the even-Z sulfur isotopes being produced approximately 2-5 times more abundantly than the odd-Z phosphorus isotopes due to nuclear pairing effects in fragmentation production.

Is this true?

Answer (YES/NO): NO